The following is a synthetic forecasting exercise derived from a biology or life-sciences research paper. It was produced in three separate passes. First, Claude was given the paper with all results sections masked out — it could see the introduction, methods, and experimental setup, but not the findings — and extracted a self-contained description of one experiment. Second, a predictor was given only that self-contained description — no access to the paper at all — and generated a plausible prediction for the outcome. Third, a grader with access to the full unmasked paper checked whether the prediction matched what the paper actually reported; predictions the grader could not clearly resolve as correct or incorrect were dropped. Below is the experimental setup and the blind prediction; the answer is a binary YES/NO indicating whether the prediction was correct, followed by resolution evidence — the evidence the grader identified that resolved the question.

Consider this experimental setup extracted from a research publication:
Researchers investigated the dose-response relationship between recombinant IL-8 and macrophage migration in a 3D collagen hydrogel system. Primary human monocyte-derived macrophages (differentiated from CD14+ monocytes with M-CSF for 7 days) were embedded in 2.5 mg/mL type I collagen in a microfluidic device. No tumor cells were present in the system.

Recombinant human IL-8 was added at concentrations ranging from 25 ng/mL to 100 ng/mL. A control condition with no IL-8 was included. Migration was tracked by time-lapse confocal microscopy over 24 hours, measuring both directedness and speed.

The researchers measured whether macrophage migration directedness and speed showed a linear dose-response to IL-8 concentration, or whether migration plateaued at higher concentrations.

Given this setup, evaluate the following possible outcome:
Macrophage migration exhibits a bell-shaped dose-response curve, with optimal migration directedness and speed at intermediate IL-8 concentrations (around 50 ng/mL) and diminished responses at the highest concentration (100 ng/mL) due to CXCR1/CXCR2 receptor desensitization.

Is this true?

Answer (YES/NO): NO